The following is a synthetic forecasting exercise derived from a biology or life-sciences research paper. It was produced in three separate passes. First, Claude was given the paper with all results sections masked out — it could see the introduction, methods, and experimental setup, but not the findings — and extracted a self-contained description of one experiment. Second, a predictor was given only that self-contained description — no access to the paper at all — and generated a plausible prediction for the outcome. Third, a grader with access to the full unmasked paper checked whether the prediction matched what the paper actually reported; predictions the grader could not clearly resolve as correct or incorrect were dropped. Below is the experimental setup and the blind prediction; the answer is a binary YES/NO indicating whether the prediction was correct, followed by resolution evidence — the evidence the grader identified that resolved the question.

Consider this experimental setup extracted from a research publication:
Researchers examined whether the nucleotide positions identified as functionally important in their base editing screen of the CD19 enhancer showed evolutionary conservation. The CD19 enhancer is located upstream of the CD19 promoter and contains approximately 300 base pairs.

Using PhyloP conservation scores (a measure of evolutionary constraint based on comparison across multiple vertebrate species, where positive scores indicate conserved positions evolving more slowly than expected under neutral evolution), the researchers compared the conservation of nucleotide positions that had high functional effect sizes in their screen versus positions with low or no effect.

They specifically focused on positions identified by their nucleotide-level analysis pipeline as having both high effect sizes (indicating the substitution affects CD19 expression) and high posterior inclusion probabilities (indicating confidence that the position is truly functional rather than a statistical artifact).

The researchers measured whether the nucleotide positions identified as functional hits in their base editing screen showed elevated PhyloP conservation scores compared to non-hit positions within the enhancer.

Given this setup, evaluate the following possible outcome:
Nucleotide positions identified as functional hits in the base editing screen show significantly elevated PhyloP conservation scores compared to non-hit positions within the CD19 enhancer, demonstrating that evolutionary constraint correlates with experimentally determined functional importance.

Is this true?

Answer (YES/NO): YES